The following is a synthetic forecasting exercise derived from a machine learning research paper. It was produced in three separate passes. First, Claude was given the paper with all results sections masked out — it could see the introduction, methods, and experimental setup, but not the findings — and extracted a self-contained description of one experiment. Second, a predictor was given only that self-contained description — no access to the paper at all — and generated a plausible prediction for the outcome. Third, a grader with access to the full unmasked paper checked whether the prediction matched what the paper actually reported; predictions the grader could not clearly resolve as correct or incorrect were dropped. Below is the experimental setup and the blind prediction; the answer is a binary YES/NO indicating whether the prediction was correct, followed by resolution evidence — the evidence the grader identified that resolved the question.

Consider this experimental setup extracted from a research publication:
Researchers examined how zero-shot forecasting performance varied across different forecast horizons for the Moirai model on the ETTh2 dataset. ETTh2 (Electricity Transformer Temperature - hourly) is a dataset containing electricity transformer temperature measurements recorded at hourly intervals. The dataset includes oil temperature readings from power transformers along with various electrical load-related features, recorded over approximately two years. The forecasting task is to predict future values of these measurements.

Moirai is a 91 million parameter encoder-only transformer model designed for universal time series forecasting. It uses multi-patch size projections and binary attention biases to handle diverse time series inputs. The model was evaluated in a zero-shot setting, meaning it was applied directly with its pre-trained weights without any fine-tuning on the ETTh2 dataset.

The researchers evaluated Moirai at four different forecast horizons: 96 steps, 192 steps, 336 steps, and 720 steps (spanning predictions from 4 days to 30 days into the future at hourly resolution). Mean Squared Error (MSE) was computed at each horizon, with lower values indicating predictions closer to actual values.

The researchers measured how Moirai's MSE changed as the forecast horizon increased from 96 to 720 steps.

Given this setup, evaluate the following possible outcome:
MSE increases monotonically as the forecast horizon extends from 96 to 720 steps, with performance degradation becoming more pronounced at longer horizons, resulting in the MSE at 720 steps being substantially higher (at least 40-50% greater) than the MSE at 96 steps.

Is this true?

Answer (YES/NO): YES